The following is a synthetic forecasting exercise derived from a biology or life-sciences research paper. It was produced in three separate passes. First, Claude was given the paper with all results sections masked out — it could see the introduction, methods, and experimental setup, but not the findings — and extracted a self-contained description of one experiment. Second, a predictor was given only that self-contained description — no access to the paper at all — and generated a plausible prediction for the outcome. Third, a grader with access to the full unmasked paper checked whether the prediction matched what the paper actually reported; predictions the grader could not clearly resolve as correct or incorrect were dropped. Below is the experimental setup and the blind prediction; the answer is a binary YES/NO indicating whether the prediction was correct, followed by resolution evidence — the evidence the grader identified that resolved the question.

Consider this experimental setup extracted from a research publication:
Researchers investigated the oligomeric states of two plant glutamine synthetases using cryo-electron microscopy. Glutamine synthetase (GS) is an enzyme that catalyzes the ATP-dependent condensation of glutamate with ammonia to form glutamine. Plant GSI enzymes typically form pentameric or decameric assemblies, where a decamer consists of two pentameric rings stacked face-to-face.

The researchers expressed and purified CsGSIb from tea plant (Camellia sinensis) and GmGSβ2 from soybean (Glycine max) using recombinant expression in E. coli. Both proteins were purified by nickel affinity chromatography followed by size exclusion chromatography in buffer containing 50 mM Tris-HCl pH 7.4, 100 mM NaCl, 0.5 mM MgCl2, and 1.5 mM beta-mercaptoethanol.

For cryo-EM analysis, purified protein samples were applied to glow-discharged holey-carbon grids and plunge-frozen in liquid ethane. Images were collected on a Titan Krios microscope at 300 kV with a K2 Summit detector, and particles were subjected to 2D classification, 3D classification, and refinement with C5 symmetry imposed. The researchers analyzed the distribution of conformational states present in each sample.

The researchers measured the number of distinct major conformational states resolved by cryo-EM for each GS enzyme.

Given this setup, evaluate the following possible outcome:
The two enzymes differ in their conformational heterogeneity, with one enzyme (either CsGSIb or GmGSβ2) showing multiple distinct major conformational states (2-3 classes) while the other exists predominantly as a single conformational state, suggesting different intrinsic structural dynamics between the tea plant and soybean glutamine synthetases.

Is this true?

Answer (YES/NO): NO